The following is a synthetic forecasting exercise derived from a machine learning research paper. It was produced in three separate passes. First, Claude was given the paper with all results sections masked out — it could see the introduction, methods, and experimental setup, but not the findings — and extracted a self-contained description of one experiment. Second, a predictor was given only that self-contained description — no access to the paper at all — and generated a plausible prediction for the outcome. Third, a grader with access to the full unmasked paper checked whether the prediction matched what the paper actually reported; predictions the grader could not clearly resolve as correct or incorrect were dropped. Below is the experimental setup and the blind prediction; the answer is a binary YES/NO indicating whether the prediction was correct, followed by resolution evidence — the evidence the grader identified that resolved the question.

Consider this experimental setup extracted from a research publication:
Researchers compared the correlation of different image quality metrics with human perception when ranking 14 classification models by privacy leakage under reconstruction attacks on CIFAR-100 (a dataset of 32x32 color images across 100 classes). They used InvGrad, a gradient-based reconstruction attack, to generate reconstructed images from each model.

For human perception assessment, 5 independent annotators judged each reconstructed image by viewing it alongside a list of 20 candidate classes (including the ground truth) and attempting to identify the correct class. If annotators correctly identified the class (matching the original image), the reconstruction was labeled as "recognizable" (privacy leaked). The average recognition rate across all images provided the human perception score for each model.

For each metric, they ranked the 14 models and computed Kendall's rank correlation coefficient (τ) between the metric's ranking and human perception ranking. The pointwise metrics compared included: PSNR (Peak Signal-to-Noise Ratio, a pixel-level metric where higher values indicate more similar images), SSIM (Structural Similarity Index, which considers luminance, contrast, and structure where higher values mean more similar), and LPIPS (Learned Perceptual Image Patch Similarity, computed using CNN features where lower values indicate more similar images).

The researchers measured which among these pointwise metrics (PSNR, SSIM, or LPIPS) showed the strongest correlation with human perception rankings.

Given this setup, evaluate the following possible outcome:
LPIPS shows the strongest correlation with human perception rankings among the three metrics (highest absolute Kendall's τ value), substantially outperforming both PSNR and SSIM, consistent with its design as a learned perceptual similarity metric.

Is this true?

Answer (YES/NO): NO